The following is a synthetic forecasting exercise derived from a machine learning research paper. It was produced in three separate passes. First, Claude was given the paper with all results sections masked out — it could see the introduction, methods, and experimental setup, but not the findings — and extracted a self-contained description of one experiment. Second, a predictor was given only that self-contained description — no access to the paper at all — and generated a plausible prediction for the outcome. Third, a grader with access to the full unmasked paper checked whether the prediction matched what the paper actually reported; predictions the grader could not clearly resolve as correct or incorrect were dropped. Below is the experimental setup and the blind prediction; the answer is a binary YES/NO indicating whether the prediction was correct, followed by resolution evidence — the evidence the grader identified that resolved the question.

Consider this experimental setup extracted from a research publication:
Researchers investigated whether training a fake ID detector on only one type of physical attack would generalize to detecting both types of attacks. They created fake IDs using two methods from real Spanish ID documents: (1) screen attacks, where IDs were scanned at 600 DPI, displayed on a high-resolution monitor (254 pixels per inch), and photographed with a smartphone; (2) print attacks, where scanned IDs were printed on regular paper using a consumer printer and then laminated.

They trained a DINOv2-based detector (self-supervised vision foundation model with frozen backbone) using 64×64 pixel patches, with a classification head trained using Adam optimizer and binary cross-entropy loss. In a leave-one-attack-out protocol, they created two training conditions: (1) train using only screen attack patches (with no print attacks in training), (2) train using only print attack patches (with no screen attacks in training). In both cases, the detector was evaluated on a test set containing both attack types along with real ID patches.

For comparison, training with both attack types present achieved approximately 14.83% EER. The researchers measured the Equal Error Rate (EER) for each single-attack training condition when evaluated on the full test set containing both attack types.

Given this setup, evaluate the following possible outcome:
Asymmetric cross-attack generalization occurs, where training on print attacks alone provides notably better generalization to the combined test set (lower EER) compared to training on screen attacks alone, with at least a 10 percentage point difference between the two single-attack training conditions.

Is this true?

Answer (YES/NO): NO